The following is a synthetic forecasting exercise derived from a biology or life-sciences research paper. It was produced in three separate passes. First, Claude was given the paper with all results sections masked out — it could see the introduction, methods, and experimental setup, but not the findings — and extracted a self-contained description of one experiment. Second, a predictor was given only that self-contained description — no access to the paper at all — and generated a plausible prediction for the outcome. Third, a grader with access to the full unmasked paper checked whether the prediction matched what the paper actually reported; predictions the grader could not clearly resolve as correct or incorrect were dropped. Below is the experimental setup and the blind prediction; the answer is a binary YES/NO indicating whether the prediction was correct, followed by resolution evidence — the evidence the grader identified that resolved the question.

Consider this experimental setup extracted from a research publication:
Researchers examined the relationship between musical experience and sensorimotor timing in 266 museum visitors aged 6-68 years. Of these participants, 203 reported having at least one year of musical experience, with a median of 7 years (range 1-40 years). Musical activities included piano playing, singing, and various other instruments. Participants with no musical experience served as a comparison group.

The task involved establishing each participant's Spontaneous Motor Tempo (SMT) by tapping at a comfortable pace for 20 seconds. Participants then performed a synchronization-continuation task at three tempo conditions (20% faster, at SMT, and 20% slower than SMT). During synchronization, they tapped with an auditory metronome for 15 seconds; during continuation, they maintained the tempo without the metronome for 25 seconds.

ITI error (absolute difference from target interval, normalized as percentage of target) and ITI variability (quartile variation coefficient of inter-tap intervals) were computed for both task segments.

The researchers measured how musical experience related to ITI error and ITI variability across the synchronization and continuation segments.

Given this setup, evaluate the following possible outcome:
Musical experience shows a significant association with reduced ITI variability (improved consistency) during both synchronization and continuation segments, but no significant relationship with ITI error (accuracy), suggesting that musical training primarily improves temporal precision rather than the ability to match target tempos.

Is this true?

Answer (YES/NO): NO